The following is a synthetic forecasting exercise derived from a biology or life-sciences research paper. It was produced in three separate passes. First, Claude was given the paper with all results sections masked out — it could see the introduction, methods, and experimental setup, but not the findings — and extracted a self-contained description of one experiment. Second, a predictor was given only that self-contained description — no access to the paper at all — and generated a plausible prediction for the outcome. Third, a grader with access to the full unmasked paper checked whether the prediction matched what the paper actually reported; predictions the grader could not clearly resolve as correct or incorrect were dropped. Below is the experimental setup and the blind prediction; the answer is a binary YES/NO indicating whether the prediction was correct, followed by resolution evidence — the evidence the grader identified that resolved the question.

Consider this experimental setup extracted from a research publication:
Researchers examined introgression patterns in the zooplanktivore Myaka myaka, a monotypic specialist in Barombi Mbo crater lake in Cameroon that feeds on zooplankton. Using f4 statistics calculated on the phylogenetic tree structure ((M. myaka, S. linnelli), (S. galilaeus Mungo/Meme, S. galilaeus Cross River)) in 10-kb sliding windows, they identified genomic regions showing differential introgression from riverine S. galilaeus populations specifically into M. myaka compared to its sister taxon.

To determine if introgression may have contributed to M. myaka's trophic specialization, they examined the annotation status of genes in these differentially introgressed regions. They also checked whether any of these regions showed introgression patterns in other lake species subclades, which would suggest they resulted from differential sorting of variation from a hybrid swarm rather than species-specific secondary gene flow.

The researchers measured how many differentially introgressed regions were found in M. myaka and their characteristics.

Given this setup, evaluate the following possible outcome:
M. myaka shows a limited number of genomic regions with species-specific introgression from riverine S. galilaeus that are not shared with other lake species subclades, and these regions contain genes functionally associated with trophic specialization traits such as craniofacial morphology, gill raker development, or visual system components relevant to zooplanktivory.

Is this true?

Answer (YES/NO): NO